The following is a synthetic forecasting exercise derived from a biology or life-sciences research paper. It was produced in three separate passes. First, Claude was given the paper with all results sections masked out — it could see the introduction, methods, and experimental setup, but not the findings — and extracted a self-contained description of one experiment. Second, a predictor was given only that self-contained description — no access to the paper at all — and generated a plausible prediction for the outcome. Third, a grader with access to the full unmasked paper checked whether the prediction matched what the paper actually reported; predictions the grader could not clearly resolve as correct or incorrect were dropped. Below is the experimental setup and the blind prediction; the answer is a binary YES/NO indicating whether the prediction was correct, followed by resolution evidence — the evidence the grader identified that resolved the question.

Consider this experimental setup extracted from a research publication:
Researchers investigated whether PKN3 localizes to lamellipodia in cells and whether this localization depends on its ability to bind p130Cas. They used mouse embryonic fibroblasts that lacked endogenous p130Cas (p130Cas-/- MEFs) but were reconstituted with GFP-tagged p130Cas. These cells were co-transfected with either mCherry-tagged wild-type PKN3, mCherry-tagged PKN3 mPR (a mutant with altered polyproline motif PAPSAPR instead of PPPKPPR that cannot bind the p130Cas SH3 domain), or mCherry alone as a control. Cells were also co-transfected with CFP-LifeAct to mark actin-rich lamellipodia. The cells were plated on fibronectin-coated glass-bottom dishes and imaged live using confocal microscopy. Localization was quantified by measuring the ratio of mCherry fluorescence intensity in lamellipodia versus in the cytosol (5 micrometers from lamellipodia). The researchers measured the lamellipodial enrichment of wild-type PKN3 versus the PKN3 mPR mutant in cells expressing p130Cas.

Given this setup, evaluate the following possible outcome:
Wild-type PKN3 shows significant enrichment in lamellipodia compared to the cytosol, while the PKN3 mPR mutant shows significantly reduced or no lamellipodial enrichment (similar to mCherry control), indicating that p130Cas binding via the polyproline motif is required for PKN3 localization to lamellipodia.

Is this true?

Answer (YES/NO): NO